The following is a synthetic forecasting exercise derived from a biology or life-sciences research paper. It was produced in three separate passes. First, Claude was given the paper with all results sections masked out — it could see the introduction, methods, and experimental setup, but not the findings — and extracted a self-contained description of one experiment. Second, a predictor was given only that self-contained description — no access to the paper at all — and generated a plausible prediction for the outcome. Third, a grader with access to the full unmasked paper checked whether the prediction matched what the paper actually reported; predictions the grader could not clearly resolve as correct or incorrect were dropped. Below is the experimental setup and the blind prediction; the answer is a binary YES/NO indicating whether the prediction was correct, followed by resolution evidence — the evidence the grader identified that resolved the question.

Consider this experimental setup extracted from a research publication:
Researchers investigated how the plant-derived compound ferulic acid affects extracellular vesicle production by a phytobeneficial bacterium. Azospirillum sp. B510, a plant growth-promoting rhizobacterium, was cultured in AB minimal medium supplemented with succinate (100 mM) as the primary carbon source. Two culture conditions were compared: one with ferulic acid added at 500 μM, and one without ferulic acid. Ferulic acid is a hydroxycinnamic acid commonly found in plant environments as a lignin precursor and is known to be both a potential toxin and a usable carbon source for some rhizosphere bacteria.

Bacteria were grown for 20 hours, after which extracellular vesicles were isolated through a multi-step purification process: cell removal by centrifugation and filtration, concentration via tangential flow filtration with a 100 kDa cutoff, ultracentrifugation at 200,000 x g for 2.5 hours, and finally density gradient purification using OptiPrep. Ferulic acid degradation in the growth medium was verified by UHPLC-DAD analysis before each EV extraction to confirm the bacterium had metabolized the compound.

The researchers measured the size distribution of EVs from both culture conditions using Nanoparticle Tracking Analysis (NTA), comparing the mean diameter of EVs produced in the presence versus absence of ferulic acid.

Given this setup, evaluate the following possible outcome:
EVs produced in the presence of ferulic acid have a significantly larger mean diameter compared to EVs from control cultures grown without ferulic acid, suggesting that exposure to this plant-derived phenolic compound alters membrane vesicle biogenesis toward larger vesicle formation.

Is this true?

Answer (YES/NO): NO